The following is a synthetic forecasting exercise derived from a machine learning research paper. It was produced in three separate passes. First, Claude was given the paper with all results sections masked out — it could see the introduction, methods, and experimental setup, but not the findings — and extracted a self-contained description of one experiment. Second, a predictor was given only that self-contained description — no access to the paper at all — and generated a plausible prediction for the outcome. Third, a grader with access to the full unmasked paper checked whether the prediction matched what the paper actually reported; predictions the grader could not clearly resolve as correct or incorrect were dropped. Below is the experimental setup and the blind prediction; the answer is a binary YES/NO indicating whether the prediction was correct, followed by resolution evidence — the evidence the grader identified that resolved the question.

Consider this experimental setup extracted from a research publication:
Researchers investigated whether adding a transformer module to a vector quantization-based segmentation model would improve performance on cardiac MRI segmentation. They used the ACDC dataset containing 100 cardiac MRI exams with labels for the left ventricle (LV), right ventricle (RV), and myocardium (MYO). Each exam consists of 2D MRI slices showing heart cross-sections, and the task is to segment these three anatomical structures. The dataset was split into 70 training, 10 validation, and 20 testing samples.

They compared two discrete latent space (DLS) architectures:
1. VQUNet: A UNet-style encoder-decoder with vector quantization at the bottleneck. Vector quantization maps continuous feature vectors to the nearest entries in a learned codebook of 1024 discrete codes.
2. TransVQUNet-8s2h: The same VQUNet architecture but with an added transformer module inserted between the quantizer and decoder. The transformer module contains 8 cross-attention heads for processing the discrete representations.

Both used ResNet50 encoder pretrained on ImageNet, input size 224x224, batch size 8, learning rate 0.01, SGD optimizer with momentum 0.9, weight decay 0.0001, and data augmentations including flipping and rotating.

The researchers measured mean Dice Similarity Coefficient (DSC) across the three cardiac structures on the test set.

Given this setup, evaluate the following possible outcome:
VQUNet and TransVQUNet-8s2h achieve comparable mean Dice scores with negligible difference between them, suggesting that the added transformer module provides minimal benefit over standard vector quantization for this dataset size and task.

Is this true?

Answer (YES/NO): YES